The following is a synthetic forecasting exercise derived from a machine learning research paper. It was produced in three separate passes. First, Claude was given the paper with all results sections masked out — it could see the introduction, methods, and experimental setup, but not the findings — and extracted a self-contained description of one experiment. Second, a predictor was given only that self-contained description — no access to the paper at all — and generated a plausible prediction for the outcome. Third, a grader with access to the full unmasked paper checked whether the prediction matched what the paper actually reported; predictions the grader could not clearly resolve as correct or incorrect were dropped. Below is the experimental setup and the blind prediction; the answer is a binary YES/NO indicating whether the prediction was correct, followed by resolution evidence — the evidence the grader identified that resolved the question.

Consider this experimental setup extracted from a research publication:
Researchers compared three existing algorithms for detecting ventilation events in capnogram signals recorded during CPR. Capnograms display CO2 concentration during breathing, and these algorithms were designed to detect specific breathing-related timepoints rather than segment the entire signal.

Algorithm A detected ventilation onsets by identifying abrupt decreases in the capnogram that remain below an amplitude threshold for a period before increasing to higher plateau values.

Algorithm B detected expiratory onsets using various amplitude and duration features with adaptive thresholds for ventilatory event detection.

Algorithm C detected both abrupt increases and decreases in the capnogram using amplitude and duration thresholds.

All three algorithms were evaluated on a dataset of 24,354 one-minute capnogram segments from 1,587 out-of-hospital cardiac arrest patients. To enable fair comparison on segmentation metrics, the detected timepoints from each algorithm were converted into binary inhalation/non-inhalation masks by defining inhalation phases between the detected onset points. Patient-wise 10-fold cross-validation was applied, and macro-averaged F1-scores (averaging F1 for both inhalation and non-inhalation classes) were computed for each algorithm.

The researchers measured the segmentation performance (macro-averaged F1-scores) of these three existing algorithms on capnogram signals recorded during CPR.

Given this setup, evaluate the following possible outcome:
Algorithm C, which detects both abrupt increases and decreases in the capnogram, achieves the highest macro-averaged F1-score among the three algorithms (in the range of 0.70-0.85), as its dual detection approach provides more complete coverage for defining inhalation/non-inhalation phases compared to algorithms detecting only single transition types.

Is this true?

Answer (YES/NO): NO